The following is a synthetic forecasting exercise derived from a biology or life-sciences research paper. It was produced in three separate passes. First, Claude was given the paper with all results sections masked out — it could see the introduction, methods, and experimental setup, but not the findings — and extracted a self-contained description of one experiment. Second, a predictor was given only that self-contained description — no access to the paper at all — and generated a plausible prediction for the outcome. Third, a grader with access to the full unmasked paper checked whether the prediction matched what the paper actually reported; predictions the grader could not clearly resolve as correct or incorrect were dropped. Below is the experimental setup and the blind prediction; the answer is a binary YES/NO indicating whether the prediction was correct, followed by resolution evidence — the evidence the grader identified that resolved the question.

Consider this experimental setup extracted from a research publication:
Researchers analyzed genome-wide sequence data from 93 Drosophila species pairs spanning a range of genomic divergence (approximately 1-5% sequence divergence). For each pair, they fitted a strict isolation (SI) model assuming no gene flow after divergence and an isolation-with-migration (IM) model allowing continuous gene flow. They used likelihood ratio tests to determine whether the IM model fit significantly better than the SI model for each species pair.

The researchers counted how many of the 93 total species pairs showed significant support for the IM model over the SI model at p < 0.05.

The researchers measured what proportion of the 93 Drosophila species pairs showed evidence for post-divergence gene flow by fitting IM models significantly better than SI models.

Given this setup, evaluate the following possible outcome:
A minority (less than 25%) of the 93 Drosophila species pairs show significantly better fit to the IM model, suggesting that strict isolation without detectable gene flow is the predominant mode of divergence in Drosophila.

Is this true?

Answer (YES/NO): NO